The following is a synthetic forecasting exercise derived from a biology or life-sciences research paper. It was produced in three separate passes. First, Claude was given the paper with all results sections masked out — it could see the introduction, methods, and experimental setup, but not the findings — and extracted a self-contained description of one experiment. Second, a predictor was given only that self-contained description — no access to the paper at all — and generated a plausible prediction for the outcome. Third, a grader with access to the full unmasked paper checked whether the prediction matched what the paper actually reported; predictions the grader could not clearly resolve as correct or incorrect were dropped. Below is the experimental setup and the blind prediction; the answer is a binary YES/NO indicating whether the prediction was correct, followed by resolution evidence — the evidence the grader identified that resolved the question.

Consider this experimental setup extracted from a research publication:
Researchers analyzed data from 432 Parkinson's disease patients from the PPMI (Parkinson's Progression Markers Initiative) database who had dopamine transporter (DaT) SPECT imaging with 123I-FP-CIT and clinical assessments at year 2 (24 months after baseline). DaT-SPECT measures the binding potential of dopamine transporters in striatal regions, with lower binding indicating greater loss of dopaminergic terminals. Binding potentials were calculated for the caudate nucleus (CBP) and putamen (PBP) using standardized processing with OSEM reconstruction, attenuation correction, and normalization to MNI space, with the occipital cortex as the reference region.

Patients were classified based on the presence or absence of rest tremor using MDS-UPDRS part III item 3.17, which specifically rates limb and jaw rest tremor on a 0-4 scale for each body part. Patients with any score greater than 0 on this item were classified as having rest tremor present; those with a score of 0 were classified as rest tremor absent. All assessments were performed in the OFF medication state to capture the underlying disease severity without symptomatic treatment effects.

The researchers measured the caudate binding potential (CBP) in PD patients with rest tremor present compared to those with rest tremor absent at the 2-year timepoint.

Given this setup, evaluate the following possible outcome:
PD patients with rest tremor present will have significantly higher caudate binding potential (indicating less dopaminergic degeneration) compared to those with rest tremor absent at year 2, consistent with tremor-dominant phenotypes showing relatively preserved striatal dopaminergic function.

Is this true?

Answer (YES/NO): YES